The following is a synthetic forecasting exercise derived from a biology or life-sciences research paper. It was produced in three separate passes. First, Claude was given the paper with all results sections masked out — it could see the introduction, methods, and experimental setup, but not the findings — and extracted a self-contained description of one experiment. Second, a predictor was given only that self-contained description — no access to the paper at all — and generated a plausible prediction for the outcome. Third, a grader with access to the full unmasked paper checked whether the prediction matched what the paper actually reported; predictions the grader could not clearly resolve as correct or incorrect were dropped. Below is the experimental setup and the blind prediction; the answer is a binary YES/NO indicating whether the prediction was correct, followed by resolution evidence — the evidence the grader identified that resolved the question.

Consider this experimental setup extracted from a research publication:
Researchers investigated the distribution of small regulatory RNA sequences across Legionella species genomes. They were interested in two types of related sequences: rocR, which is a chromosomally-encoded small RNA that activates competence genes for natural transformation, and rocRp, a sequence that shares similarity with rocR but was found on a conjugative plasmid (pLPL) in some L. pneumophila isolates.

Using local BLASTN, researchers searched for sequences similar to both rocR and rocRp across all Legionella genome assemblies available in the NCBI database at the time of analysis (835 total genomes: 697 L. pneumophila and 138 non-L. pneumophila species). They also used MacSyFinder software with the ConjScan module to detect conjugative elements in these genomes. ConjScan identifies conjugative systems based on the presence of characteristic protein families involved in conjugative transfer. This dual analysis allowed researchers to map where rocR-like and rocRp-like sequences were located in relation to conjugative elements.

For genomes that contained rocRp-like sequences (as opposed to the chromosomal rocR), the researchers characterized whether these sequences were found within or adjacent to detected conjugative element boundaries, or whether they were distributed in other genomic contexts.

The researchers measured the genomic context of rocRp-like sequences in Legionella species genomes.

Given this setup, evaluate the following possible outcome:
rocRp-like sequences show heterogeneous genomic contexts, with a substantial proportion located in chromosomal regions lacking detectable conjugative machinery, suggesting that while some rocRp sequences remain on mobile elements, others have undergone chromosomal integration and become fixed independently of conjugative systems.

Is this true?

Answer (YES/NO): NO